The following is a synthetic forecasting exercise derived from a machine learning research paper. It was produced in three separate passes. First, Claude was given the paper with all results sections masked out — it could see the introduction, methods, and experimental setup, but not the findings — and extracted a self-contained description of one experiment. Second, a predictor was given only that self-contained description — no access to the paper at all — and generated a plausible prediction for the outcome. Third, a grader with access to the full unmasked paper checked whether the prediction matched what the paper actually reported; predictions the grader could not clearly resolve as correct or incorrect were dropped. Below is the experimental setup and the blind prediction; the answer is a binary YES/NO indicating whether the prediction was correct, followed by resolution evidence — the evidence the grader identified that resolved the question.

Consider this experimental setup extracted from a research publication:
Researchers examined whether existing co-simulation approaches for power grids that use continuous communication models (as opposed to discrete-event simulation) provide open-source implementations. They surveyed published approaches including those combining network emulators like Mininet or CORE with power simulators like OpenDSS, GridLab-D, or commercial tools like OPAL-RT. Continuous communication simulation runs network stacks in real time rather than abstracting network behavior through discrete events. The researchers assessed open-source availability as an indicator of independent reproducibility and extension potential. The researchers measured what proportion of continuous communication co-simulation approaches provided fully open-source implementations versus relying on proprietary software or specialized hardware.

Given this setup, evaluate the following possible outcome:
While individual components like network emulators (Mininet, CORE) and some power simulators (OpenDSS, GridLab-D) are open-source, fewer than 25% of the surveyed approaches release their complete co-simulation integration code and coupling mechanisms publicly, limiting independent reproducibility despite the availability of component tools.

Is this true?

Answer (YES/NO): NO